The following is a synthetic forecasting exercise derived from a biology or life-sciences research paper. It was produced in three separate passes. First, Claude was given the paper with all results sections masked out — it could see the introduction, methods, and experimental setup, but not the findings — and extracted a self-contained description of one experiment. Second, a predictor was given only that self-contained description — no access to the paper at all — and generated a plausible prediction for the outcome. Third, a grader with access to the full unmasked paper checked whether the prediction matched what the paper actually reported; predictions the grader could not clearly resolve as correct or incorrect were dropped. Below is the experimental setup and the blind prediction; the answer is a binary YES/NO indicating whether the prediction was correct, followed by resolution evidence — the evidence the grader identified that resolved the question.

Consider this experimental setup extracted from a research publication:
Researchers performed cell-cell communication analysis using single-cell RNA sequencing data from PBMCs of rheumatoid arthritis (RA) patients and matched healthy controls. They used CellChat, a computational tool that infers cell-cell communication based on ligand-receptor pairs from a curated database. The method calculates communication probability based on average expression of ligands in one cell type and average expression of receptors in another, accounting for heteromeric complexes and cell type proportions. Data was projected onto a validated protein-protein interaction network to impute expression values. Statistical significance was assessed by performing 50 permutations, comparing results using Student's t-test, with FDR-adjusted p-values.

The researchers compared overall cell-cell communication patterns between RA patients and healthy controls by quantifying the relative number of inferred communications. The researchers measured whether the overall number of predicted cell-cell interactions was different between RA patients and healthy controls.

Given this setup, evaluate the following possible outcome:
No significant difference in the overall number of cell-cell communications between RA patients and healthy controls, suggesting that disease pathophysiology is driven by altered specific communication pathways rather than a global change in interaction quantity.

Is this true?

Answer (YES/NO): NO